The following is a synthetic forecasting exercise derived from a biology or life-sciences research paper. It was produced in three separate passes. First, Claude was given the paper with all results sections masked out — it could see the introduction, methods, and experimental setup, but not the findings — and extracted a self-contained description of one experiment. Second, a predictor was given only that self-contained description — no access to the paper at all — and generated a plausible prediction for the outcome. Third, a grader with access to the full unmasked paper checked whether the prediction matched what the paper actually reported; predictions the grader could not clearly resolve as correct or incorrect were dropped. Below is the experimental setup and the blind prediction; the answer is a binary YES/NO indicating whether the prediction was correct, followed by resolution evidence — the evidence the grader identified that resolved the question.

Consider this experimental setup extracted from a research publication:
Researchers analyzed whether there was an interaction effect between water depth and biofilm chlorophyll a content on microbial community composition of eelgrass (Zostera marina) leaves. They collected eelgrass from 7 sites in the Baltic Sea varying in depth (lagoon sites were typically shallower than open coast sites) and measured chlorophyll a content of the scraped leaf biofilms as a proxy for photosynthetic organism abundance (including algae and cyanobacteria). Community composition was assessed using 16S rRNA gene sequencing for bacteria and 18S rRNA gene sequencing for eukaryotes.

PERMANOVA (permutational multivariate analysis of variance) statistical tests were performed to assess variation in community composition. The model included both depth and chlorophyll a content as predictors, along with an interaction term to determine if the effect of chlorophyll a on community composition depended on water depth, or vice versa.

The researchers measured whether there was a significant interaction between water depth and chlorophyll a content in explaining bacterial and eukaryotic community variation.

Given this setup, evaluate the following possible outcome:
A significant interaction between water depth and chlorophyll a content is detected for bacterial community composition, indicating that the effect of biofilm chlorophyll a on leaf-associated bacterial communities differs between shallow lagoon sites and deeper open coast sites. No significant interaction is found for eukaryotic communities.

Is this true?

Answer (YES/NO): NO